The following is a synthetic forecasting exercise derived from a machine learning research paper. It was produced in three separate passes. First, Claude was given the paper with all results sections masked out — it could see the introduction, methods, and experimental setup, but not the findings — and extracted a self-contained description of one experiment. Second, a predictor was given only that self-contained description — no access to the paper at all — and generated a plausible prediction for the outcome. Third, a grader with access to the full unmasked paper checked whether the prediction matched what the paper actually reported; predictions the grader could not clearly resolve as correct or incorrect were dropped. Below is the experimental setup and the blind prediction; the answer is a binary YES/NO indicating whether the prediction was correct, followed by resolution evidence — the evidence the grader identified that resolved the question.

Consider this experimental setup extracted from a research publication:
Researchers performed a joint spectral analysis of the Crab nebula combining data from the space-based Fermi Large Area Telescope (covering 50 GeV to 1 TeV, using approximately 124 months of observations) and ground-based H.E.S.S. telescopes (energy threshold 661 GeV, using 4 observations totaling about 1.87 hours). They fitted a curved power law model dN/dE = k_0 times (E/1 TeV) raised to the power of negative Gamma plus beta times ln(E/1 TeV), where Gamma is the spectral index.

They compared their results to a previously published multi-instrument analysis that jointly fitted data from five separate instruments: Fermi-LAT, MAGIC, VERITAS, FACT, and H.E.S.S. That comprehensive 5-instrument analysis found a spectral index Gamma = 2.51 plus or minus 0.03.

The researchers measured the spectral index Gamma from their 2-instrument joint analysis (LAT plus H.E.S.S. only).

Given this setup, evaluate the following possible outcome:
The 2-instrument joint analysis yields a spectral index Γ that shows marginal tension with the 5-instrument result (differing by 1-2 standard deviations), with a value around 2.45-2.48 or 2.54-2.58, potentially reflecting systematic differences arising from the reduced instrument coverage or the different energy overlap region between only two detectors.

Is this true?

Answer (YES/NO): NO